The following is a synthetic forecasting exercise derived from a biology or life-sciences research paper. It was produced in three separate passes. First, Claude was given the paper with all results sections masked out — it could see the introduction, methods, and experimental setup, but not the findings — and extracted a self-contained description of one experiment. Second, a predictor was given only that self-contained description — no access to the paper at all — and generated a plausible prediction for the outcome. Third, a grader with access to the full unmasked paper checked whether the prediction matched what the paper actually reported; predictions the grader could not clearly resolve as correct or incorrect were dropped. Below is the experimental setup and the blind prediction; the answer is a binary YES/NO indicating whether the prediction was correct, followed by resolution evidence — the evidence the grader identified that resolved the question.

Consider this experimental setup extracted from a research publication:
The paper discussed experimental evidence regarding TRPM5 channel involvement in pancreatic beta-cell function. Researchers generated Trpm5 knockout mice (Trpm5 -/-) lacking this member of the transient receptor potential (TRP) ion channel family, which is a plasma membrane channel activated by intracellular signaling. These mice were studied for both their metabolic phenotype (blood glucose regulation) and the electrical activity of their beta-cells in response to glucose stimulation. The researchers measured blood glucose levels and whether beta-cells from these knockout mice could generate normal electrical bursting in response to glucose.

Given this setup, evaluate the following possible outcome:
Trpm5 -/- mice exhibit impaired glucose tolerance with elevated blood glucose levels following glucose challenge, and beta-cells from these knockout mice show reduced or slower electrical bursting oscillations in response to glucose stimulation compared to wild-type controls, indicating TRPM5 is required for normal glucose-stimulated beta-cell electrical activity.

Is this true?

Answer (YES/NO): NO